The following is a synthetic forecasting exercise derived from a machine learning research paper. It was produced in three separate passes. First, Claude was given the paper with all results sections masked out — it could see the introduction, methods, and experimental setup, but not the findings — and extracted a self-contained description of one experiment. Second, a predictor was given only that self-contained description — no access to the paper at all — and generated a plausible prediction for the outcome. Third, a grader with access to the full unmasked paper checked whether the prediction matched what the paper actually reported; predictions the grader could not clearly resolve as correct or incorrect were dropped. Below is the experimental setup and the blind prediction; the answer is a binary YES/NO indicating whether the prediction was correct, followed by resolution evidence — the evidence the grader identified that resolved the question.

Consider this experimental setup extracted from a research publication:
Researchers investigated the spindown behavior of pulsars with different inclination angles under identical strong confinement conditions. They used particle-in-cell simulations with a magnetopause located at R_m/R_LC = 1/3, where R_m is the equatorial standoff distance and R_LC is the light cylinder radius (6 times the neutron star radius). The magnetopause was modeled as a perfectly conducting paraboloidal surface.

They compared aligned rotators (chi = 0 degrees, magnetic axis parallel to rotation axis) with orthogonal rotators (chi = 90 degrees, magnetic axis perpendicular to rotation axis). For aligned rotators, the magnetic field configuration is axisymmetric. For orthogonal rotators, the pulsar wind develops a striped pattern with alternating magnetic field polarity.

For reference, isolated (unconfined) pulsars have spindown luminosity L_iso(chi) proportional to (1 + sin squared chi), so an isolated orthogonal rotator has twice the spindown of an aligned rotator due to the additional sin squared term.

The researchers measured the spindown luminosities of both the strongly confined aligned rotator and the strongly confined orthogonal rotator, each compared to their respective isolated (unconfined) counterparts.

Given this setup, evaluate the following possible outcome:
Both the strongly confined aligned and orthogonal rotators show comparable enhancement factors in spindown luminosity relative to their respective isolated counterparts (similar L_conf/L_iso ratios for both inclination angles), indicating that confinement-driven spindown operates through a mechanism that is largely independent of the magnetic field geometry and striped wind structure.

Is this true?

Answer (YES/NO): NO